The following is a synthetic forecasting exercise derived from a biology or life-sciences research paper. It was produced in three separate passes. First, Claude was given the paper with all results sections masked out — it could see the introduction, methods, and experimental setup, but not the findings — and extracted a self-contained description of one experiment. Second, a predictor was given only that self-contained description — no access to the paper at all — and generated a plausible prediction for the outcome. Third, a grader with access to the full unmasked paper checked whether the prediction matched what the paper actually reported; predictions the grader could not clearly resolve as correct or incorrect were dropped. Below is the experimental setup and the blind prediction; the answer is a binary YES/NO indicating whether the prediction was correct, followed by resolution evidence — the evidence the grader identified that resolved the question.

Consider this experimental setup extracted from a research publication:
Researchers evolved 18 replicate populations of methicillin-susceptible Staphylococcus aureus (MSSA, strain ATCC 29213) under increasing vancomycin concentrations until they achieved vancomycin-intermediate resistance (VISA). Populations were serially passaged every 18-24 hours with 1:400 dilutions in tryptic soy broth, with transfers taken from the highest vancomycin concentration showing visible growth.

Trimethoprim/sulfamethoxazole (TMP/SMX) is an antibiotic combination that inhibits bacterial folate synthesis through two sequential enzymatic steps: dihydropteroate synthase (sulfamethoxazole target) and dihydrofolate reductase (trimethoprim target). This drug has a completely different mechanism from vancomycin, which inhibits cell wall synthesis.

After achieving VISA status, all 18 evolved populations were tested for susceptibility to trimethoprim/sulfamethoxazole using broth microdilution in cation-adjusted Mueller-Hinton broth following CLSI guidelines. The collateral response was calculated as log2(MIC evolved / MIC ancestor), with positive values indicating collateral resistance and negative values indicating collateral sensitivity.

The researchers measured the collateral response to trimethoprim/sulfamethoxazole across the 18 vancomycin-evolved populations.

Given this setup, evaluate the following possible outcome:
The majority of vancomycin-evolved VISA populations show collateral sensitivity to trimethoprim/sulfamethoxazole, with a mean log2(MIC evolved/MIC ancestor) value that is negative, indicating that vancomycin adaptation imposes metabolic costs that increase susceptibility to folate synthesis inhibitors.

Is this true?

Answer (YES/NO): NO